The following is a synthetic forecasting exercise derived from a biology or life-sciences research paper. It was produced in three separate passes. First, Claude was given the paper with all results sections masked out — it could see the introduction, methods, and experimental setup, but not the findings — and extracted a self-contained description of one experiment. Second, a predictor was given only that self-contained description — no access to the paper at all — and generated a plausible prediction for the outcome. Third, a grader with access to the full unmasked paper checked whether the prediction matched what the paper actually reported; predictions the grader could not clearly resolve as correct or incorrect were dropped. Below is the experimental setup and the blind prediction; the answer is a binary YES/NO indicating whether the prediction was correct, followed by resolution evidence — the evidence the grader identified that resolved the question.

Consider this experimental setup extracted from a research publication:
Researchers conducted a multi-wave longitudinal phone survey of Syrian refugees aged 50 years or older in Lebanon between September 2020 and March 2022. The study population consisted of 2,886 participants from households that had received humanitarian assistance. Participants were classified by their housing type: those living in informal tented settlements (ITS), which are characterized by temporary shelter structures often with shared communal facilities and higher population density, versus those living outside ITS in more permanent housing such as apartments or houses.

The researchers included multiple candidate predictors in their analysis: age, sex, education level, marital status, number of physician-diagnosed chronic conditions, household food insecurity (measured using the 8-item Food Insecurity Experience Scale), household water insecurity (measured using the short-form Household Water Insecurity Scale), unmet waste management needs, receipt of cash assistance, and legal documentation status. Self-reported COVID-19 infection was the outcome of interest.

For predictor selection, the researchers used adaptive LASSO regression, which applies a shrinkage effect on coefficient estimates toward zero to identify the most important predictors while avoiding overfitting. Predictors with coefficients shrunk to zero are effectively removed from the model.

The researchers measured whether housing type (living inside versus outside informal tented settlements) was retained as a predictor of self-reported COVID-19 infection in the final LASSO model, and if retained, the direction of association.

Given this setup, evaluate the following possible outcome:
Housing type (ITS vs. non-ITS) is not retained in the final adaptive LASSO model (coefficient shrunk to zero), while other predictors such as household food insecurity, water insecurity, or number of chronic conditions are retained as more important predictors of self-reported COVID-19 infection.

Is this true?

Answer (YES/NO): NO